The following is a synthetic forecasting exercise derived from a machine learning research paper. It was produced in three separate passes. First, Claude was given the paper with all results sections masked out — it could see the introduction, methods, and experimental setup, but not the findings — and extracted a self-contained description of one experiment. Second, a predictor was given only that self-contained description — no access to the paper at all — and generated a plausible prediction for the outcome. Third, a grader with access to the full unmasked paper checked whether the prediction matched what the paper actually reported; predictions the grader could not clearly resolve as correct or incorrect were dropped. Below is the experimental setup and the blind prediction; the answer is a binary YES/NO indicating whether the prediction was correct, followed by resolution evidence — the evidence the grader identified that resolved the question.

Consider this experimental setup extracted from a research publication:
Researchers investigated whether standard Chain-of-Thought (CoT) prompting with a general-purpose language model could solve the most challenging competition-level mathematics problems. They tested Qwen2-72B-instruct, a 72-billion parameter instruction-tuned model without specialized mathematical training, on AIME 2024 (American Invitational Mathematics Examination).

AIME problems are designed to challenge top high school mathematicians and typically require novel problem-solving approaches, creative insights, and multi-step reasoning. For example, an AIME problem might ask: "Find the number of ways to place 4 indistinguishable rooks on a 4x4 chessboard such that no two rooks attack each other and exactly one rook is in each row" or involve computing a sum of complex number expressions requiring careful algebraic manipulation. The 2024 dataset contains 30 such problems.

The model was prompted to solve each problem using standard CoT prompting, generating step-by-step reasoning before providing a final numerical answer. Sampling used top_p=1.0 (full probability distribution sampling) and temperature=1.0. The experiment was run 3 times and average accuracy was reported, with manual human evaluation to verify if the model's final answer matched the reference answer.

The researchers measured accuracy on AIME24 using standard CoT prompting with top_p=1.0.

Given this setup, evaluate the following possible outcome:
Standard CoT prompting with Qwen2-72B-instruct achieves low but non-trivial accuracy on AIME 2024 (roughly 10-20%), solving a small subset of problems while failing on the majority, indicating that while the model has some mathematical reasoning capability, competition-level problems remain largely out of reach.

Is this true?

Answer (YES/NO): NO